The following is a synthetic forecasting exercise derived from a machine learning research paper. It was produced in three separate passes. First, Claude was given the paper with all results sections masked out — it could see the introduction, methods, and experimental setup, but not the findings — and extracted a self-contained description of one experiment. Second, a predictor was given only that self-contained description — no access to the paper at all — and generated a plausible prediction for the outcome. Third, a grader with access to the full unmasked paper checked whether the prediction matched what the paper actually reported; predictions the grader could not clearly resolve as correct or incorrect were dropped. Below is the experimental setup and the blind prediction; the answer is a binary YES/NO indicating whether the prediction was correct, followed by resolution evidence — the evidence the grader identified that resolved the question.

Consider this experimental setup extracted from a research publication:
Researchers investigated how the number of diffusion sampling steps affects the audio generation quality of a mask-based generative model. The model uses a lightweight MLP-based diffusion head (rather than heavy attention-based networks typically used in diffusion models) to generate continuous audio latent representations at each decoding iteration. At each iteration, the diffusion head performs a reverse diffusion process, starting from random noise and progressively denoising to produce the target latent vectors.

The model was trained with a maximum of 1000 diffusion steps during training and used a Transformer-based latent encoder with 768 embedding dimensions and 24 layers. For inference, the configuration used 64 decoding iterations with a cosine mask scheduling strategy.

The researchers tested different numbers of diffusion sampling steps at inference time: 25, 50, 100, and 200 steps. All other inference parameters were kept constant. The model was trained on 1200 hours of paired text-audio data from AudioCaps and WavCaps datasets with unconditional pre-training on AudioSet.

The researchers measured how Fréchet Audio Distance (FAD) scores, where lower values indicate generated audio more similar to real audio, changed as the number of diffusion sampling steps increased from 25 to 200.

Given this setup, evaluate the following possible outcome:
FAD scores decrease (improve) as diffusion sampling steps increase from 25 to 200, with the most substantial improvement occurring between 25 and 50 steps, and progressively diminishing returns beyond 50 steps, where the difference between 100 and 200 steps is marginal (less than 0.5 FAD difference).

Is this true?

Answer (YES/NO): NO